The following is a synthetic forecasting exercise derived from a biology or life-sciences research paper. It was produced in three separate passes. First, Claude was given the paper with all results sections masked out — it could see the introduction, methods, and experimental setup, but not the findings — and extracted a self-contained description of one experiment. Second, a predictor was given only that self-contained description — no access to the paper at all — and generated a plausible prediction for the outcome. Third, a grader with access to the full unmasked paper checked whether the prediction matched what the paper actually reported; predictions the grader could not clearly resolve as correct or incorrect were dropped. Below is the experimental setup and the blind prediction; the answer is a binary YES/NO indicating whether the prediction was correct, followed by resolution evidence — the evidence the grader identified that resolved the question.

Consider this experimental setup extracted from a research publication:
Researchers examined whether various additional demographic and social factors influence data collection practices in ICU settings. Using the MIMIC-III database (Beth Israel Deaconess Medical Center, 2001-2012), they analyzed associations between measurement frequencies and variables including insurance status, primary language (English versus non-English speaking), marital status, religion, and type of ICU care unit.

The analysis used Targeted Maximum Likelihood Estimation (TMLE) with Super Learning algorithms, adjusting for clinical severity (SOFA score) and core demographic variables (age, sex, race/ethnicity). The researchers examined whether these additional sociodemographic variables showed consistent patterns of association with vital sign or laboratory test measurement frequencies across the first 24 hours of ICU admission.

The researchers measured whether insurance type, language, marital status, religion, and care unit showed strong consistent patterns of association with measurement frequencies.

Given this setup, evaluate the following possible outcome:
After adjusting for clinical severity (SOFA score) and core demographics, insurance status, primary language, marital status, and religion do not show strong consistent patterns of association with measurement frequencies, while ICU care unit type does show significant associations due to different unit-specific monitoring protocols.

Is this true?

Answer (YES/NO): NO